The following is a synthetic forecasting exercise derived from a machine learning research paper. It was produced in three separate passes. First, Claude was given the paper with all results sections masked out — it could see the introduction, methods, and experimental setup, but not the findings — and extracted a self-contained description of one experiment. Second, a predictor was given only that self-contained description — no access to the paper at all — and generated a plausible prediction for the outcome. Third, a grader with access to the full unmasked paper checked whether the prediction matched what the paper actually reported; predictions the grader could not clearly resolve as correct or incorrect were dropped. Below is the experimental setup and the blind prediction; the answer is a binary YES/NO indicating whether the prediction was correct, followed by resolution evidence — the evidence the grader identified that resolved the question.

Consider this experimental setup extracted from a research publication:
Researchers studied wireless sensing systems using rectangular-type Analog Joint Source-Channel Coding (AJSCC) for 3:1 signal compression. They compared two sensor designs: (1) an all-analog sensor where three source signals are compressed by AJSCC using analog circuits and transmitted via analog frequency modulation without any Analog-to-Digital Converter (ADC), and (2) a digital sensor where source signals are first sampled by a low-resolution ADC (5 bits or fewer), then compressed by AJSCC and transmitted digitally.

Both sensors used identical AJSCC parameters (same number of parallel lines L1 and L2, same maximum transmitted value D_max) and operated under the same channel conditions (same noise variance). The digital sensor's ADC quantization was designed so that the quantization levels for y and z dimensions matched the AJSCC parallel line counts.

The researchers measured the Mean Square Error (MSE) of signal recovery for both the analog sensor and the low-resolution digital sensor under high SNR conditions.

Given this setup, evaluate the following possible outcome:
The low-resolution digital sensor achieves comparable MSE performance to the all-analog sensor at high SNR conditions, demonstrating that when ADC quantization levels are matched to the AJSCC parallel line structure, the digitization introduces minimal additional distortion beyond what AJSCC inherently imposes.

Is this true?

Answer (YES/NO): NO